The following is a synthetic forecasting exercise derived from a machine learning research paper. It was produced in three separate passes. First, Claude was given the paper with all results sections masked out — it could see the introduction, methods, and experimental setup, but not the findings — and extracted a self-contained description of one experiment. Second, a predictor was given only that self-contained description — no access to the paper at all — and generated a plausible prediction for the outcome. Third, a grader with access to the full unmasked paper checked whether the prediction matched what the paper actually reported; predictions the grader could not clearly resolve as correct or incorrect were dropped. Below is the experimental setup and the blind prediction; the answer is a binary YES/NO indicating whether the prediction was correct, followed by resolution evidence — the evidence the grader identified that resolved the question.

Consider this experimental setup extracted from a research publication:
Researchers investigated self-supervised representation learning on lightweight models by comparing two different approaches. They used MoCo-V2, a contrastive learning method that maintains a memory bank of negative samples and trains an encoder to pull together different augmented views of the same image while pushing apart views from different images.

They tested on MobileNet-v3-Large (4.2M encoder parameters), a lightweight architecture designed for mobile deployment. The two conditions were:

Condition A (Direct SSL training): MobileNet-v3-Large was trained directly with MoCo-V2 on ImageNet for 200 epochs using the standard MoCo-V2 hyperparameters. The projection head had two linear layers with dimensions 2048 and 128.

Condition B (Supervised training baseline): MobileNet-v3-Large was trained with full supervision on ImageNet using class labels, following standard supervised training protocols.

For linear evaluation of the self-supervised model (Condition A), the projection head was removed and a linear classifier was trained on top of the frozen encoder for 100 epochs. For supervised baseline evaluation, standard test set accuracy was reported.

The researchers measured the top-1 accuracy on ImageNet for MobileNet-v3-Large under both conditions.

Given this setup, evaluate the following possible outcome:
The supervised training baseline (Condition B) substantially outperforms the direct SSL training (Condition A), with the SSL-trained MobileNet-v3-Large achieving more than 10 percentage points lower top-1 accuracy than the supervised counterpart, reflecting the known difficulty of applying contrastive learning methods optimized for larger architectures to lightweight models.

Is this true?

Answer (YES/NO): YES